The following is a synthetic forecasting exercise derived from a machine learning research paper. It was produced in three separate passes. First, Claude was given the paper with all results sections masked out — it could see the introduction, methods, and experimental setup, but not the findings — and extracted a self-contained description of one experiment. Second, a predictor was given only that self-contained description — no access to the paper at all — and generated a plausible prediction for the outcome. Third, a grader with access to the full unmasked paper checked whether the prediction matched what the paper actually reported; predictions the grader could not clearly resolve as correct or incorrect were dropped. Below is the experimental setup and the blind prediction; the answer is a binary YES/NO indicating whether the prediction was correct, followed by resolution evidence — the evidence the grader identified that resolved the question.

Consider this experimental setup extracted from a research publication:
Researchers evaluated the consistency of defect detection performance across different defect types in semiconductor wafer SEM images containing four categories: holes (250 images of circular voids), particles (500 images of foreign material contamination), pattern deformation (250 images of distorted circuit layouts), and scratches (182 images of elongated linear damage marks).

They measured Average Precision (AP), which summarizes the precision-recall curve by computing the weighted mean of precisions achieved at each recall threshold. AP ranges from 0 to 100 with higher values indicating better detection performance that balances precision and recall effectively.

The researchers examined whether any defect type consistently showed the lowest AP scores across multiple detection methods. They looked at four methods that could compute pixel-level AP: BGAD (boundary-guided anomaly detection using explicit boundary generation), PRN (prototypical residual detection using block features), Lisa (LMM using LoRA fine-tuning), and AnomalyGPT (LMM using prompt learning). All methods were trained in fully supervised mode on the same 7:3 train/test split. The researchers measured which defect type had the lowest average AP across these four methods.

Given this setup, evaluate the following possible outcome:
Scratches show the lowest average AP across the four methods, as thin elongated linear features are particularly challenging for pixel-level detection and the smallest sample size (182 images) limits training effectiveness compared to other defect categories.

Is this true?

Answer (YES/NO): YES